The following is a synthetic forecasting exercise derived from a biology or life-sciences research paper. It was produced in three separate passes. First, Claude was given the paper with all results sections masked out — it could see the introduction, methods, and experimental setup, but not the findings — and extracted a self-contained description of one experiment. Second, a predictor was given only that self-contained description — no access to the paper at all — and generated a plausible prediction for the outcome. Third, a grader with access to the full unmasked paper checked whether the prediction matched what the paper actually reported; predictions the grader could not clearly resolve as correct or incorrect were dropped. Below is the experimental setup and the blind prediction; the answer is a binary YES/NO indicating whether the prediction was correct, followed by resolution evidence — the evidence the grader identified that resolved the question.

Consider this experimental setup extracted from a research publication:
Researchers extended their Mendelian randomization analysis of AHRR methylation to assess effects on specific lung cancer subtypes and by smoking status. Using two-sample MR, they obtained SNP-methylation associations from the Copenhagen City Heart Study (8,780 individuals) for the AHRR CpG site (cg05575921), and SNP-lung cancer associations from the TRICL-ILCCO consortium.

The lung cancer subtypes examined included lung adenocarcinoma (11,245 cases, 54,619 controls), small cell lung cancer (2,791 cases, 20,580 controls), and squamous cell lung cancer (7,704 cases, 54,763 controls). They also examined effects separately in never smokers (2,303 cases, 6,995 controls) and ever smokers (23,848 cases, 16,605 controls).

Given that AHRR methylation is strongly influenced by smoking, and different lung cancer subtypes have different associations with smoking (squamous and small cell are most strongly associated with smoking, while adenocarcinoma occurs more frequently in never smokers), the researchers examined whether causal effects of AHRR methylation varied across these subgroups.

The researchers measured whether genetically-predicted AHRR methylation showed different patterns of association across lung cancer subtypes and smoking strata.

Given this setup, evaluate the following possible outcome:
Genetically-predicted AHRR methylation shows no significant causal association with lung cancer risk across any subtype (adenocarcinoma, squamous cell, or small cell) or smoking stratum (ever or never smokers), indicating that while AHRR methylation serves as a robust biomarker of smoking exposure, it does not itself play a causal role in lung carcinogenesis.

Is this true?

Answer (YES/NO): YES